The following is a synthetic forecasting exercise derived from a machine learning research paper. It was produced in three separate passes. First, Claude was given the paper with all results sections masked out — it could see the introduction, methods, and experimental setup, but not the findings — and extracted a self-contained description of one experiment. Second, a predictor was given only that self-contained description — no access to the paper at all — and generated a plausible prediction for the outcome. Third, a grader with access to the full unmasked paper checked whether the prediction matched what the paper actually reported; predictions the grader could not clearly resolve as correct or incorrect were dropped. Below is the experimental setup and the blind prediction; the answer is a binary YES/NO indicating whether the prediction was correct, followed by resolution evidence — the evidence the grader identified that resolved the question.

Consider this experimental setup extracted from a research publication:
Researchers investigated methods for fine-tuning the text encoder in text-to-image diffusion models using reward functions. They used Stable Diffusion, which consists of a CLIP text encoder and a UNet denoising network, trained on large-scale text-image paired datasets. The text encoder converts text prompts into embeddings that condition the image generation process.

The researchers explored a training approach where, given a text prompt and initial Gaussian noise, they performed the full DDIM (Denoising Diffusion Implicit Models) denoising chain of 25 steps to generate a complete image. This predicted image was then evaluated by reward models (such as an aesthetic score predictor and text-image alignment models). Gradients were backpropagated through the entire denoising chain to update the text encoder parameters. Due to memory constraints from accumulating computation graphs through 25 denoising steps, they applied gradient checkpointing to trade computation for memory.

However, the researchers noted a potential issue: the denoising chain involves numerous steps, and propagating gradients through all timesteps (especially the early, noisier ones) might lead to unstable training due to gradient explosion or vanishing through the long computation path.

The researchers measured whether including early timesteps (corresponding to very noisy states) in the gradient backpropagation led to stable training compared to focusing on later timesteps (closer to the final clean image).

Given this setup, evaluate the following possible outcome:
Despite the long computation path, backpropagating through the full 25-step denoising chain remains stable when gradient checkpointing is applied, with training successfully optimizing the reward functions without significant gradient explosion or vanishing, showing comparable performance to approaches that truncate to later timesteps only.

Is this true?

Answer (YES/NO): NO